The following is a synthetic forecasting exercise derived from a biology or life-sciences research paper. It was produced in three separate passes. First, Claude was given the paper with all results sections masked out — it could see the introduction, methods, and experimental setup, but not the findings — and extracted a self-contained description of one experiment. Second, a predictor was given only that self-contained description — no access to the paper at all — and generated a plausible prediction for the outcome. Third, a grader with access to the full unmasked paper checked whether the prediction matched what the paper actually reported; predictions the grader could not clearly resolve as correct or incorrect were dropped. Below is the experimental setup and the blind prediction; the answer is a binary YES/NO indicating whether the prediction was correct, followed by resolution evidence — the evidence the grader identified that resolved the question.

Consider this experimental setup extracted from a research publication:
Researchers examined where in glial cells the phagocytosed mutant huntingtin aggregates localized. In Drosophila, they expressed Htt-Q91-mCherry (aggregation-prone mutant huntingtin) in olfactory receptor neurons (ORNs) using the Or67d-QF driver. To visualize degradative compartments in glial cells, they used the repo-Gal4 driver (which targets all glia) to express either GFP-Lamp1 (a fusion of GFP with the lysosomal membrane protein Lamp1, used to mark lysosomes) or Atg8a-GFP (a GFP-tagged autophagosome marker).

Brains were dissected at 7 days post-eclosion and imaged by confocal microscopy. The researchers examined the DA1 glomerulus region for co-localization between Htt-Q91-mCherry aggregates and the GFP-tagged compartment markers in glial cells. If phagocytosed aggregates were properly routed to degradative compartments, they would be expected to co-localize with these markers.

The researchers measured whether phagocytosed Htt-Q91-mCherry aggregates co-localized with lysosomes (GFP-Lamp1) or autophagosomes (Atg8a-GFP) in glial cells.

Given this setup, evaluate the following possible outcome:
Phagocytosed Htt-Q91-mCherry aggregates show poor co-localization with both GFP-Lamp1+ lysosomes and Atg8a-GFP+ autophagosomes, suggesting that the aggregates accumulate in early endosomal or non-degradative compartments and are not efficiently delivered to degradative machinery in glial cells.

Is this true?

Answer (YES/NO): YES